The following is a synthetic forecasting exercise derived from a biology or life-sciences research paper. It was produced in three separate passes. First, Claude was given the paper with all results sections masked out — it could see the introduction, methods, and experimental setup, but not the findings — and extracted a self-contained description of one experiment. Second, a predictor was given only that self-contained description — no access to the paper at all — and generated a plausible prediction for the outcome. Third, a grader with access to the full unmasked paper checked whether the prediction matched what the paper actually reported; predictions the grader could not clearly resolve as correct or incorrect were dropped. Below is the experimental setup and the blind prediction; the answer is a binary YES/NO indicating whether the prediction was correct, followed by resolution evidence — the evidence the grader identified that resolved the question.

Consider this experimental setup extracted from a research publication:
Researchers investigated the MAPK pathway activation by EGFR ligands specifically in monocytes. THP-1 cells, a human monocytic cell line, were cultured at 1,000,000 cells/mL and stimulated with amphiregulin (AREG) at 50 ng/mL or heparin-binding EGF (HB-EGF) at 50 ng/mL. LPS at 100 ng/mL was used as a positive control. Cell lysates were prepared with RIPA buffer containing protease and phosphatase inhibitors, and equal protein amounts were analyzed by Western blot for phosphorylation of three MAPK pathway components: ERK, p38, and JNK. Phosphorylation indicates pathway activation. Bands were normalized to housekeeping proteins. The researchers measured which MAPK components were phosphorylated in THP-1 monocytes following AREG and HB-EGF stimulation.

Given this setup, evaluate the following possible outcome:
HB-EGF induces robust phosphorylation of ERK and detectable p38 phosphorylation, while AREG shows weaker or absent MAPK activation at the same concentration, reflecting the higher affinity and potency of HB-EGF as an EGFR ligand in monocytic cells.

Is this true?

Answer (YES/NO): NO